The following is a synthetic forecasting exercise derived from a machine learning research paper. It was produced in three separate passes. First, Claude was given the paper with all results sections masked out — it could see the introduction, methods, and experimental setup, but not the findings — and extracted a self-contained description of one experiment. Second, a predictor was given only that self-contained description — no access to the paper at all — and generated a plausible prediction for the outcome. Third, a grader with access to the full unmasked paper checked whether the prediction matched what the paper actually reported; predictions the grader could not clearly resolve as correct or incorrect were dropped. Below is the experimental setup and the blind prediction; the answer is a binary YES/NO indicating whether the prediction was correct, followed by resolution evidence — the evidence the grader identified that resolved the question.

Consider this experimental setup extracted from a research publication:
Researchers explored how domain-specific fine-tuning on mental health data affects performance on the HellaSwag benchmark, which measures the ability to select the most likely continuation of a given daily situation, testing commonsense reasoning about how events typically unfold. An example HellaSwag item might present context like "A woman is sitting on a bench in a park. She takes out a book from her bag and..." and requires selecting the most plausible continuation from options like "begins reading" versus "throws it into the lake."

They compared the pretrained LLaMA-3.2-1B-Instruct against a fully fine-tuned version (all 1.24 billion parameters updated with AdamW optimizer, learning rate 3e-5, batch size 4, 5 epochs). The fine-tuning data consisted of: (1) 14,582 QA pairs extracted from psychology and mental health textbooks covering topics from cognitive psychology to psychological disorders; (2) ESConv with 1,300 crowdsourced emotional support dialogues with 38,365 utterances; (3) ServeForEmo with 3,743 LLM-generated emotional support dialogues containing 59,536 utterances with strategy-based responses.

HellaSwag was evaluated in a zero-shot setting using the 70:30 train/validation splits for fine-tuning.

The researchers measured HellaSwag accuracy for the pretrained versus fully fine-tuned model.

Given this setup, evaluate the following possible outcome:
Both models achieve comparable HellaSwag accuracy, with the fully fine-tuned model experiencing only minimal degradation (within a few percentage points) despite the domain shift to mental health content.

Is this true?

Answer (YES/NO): NO